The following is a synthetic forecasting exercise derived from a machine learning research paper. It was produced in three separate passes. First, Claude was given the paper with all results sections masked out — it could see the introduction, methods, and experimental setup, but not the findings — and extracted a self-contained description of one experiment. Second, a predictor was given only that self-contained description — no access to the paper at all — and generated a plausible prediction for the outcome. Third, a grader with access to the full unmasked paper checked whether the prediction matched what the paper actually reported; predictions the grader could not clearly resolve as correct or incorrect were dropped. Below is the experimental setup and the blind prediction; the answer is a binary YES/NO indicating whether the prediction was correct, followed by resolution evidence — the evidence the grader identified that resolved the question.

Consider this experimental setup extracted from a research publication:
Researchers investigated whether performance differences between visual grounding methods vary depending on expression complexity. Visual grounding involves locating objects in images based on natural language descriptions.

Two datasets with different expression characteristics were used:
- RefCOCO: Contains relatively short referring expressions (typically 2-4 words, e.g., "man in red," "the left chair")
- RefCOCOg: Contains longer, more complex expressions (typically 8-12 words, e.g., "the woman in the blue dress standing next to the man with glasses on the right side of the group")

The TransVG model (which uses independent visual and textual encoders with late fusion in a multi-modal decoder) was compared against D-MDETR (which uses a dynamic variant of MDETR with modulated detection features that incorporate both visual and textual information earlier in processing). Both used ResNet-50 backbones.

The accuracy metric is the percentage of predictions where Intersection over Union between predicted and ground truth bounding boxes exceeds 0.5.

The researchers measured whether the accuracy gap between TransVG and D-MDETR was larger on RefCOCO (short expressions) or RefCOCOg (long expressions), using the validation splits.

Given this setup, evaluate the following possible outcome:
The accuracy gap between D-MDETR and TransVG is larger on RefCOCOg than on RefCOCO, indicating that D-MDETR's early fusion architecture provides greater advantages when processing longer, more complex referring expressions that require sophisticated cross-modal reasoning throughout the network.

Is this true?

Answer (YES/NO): YES